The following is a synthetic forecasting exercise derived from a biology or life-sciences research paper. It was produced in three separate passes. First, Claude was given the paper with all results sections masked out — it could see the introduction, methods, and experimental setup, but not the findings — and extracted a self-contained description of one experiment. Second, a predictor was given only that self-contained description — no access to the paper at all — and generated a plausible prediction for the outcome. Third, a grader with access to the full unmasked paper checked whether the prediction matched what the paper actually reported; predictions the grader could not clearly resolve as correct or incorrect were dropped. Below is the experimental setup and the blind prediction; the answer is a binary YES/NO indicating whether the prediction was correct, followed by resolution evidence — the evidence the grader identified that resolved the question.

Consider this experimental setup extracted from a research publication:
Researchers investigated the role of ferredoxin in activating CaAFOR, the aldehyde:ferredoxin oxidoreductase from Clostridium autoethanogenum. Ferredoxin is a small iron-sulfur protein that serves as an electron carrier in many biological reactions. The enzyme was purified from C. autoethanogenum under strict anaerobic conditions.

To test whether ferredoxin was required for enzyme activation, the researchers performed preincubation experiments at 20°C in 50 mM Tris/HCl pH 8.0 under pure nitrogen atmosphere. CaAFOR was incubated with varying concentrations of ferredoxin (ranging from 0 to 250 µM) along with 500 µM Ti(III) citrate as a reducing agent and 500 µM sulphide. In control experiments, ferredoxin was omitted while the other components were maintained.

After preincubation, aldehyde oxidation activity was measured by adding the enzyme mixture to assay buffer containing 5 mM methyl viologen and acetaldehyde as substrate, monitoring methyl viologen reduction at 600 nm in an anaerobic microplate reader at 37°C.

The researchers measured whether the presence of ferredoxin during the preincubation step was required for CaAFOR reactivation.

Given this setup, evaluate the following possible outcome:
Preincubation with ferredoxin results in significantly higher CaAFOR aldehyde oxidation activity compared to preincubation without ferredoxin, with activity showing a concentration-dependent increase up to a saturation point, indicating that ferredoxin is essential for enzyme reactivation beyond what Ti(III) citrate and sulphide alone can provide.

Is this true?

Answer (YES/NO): YES